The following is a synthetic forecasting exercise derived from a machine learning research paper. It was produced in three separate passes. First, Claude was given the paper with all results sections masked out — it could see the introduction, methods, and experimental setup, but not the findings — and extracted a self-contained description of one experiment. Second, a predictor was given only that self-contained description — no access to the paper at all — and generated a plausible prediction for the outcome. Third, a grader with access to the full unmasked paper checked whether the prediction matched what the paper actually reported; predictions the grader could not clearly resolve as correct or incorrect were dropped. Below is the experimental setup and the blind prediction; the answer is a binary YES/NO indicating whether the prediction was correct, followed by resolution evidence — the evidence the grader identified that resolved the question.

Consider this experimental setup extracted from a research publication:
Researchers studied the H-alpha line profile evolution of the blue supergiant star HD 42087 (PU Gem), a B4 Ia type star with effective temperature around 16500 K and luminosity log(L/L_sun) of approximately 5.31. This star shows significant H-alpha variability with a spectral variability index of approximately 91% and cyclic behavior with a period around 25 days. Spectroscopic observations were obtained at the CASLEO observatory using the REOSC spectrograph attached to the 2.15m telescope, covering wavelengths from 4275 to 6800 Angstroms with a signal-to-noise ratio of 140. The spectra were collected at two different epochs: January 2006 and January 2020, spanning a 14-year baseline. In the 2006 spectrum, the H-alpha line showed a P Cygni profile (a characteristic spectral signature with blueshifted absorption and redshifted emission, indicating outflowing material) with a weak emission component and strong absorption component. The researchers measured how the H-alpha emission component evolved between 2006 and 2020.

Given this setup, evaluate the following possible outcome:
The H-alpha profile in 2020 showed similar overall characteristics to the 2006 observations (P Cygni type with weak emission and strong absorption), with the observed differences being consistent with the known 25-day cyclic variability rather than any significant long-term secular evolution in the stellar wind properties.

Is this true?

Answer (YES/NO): NO